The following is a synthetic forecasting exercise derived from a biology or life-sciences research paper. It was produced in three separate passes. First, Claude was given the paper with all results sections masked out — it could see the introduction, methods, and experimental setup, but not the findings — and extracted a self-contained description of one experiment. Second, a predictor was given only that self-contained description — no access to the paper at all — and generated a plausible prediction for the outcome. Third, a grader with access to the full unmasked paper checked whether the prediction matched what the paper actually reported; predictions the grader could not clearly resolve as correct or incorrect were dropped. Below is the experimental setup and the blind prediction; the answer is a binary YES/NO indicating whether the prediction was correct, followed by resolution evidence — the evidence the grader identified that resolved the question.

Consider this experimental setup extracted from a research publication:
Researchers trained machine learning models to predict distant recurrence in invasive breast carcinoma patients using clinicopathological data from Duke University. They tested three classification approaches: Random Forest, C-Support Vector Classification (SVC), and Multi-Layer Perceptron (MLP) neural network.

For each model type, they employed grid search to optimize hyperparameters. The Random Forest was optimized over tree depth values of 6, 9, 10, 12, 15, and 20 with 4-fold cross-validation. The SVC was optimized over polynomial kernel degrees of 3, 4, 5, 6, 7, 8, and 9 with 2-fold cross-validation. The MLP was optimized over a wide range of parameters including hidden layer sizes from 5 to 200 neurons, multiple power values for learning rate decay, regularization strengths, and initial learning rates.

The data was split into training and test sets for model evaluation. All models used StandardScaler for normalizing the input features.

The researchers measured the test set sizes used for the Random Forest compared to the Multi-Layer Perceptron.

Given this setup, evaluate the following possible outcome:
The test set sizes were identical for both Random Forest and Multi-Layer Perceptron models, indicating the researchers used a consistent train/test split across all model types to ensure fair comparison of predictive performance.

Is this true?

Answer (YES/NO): NO